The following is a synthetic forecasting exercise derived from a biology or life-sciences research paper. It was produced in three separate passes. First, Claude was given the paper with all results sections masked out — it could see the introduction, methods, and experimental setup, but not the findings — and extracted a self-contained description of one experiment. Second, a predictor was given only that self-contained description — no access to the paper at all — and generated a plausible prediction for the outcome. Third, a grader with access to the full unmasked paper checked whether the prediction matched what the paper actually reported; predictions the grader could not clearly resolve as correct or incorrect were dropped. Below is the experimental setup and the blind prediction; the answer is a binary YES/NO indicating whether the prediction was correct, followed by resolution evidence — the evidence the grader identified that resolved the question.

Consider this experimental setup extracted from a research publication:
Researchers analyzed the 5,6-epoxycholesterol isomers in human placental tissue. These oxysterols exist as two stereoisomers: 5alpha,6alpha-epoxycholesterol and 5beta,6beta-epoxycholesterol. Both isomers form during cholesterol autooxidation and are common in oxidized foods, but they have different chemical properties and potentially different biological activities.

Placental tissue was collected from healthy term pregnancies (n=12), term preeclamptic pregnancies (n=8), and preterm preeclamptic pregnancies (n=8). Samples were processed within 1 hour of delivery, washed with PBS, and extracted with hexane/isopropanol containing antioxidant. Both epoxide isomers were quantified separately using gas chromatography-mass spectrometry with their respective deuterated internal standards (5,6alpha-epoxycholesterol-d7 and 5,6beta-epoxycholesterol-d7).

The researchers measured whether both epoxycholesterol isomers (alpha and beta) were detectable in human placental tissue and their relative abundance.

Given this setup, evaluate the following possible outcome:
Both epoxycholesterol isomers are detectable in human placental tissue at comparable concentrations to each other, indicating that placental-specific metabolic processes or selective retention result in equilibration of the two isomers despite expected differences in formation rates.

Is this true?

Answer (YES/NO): NO